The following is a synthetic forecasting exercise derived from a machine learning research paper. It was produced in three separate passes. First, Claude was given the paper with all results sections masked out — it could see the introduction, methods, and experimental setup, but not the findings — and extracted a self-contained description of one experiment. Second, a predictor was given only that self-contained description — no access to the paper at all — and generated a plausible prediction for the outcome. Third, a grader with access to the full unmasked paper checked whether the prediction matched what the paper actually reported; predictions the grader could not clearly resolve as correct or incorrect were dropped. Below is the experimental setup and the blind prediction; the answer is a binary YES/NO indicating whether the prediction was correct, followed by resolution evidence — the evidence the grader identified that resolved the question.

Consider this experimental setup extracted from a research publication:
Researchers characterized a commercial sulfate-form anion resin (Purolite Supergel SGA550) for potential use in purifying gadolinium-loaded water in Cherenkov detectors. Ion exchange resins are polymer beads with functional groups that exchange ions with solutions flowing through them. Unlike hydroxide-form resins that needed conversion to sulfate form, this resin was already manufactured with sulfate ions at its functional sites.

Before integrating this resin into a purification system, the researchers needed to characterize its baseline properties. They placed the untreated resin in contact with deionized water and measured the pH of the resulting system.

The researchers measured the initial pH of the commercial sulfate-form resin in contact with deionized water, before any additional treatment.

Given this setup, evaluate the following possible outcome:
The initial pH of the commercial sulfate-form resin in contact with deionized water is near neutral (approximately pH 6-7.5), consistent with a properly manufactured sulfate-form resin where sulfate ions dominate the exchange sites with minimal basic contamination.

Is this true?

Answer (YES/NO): NO